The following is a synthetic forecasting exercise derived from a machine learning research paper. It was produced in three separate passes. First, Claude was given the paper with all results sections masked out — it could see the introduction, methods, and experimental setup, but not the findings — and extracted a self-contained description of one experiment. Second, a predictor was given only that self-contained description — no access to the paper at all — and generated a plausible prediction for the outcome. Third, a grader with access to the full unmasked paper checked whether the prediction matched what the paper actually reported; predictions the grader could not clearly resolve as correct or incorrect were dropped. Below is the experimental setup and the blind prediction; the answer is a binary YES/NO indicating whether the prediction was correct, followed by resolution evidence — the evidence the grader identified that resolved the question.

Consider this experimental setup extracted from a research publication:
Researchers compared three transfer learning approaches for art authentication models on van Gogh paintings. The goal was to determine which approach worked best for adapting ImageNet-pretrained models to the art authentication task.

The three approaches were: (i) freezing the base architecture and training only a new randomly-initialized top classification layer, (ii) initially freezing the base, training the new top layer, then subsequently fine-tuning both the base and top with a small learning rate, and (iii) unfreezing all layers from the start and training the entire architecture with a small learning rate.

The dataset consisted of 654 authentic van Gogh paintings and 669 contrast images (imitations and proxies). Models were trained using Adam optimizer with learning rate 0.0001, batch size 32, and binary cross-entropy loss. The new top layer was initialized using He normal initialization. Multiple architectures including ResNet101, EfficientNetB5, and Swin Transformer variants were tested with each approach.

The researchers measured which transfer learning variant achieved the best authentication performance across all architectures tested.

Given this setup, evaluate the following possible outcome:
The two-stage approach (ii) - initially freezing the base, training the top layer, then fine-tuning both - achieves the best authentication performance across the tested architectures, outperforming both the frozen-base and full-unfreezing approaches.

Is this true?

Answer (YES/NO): NO